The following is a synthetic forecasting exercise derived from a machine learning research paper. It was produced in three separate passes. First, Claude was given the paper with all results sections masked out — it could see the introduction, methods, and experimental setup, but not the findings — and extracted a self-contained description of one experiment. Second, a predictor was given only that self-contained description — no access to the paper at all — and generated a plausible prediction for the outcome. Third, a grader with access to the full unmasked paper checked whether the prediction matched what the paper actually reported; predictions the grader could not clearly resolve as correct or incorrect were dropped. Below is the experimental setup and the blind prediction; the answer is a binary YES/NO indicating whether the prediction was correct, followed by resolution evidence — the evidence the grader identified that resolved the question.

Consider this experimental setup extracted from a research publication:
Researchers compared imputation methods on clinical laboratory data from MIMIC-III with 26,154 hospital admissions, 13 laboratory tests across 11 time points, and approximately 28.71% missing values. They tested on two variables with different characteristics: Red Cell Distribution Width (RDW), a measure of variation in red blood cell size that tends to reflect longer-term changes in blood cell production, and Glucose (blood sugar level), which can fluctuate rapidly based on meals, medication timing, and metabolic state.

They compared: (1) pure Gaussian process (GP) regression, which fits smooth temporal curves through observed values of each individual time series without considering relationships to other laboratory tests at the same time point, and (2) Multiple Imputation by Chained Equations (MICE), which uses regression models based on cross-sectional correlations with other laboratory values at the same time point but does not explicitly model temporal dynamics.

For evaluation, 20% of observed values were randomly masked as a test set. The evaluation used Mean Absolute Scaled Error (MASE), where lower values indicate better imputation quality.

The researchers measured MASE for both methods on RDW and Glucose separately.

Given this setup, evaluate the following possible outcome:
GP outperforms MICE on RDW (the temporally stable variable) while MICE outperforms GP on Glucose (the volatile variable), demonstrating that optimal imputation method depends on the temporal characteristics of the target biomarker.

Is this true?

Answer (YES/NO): YES